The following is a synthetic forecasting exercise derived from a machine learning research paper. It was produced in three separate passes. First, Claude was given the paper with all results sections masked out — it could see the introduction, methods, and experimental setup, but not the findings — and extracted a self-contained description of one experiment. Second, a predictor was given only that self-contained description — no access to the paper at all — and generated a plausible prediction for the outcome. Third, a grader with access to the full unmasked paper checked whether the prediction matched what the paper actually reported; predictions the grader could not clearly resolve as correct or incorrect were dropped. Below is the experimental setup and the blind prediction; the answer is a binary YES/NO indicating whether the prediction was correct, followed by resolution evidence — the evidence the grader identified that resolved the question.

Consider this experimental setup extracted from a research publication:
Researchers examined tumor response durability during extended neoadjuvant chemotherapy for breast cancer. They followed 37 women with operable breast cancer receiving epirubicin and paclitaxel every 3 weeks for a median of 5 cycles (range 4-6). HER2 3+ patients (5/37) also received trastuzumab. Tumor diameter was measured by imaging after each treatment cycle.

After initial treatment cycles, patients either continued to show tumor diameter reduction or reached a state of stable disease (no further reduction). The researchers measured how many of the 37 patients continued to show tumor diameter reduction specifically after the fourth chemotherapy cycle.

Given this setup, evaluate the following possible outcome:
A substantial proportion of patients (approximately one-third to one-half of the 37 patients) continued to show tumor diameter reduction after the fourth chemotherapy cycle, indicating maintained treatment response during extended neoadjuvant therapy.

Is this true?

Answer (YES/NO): NO